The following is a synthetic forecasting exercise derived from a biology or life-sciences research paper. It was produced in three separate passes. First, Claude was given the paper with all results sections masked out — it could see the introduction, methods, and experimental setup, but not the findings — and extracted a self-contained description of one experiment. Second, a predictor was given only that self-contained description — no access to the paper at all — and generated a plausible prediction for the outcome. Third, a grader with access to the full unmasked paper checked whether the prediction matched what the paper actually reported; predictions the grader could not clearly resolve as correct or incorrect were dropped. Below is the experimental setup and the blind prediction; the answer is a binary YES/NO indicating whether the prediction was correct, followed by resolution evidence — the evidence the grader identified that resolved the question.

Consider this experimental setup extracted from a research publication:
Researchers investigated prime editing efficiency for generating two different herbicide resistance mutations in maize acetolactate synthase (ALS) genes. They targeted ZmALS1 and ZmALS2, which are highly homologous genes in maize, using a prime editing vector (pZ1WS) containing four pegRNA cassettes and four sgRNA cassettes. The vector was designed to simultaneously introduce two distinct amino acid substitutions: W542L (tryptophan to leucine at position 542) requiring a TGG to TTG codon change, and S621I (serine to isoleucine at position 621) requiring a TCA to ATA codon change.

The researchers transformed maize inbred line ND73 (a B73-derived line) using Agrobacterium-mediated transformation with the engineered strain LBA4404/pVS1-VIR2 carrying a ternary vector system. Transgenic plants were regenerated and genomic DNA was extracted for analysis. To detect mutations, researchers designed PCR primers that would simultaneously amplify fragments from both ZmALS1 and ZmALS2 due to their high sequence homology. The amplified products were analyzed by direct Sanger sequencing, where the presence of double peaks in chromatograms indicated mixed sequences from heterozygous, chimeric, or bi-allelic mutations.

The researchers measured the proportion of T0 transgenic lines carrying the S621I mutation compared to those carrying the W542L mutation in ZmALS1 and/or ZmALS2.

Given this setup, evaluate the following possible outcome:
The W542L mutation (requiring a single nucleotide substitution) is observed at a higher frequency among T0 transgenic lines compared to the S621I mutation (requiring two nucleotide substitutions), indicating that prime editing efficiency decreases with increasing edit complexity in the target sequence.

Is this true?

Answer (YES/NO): NO